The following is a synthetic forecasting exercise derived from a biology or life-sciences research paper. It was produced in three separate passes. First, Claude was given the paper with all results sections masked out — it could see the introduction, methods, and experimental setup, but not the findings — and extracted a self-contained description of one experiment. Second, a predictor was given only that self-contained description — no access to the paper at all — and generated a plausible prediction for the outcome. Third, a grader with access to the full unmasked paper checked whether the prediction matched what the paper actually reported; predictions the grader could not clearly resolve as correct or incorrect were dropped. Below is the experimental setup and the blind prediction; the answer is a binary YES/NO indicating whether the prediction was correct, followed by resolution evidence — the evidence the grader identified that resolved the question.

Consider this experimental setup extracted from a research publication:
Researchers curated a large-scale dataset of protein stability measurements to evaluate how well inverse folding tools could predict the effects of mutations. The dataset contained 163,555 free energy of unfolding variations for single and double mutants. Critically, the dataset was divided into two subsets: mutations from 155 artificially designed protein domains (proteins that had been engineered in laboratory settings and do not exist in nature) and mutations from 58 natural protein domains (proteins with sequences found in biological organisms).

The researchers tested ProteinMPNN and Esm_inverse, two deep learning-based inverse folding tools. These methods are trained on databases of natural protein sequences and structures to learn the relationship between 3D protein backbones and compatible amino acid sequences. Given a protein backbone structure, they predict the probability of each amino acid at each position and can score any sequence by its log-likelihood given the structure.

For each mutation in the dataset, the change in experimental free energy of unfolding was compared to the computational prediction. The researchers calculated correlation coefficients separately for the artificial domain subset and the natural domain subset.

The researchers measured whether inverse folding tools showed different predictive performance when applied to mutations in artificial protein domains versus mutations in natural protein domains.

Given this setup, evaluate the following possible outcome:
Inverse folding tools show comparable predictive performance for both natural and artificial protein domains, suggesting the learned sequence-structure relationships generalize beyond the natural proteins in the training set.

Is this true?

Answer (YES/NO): NO